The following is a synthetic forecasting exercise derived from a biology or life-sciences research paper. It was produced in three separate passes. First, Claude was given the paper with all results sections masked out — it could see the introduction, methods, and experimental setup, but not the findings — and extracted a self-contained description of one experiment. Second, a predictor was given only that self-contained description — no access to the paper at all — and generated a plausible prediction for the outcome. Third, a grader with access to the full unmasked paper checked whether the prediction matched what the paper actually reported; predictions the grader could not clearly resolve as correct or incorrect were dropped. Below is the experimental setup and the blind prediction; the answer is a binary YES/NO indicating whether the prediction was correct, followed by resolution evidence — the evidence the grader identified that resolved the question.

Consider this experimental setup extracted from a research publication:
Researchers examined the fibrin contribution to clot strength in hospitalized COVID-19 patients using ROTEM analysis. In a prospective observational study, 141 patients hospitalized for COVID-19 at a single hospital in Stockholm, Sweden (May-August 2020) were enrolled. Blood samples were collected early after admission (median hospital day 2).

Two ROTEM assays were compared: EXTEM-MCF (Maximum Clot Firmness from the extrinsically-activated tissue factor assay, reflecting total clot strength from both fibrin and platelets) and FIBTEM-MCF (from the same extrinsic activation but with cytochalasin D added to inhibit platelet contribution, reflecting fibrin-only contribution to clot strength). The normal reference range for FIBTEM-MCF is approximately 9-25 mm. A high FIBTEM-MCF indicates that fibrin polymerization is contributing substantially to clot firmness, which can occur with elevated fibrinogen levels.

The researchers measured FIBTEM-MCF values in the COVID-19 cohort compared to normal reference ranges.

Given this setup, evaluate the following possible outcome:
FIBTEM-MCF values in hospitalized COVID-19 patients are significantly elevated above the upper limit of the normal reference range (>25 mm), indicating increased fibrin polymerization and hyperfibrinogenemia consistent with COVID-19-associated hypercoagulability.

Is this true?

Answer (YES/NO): NO